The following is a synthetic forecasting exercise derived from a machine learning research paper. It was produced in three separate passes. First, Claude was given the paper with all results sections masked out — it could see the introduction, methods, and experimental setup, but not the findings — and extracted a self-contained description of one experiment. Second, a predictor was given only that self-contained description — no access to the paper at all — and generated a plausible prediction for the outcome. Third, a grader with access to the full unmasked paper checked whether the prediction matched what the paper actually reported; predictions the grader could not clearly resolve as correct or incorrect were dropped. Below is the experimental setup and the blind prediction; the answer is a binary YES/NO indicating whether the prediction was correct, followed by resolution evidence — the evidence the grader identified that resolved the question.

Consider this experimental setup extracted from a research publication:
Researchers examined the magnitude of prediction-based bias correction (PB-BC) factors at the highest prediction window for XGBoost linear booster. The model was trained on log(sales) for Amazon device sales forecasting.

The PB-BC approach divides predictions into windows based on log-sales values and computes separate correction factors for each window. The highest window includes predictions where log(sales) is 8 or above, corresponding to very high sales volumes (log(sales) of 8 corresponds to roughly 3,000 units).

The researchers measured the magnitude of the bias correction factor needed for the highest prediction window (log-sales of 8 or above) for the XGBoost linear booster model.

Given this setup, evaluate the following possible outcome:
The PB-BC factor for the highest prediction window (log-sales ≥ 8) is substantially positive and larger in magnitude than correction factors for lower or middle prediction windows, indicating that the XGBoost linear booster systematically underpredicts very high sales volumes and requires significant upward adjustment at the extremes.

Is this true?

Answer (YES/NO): YES